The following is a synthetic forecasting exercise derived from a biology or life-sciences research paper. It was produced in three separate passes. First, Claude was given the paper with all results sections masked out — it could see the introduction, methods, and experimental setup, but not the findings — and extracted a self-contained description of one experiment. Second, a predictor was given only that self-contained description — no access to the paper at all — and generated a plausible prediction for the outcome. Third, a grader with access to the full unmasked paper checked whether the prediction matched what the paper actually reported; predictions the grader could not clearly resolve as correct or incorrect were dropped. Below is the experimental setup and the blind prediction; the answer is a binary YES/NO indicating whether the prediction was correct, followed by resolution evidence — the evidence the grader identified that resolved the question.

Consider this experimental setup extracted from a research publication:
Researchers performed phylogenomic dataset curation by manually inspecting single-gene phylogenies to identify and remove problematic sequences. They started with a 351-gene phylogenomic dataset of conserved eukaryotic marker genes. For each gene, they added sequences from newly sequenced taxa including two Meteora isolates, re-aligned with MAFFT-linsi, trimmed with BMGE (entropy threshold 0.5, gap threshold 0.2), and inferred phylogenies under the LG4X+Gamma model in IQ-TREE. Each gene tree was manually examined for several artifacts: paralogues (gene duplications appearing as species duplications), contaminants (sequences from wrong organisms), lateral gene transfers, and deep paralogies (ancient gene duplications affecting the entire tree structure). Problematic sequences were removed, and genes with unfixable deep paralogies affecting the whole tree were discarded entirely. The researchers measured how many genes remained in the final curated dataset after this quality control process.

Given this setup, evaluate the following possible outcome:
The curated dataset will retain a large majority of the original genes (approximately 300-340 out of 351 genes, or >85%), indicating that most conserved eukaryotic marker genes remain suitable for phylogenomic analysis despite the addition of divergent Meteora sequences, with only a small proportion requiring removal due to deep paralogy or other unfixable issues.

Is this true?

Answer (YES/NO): NO